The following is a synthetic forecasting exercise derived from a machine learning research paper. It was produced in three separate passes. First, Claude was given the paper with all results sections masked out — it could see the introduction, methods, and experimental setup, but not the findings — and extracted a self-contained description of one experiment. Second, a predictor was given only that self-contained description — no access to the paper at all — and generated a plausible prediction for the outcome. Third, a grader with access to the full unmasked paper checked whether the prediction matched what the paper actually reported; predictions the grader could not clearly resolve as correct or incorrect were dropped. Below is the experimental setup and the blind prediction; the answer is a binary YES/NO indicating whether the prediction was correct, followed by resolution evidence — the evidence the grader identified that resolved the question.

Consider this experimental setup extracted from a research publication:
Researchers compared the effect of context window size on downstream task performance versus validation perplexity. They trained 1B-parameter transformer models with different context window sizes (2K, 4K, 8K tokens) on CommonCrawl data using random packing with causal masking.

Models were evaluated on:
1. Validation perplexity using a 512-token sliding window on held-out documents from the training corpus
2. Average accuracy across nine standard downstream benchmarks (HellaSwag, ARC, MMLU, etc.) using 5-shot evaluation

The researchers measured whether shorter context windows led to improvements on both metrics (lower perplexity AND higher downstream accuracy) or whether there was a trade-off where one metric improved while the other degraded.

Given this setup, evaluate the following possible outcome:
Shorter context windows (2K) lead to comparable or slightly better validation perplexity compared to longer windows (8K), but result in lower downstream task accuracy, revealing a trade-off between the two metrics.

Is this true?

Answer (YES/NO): NO